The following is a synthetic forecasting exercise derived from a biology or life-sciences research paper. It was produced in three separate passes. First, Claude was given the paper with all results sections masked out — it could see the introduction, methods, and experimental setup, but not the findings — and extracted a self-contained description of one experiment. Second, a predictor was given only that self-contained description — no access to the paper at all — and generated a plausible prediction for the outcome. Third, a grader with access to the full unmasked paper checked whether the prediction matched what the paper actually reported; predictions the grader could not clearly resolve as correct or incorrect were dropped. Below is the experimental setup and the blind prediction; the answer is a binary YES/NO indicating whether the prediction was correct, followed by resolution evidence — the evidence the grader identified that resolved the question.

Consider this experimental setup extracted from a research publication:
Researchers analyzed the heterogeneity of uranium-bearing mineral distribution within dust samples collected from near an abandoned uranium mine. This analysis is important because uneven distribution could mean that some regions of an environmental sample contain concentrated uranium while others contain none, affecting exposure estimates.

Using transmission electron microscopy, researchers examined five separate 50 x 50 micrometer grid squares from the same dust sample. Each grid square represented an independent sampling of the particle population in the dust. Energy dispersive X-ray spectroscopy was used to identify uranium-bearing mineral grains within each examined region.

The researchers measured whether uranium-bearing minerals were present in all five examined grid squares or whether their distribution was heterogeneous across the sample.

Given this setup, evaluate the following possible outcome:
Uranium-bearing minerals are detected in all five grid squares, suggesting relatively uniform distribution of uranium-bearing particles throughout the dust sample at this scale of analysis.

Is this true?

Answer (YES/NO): NO